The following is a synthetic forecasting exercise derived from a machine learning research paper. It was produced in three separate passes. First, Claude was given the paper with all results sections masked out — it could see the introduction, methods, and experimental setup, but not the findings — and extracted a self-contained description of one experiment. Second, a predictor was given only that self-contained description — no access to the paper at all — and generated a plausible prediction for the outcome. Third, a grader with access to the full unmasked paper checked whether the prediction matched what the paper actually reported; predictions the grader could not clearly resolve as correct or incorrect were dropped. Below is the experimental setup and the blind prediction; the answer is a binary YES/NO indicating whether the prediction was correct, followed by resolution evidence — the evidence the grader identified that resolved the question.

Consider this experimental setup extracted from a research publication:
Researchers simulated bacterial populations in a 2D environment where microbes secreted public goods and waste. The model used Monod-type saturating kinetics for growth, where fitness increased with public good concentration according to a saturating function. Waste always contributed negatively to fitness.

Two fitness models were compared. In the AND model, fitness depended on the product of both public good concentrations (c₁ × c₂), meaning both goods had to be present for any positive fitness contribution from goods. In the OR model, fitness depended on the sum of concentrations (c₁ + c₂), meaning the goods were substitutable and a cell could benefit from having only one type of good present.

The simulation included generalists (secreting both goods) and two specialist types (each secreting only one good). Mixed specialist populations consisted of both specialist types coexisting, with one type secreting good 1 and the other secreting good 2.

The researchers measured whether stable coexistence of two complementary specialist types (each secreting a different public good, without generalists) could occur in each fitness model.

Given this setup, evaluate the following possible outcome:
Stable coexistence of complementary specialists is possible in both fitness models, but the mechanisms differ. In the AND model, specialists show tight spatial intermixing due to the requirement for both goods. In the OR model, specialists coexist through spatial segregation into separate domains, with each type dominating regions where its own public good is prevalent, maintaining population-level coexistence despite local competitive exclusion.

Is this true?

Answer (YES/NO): NO